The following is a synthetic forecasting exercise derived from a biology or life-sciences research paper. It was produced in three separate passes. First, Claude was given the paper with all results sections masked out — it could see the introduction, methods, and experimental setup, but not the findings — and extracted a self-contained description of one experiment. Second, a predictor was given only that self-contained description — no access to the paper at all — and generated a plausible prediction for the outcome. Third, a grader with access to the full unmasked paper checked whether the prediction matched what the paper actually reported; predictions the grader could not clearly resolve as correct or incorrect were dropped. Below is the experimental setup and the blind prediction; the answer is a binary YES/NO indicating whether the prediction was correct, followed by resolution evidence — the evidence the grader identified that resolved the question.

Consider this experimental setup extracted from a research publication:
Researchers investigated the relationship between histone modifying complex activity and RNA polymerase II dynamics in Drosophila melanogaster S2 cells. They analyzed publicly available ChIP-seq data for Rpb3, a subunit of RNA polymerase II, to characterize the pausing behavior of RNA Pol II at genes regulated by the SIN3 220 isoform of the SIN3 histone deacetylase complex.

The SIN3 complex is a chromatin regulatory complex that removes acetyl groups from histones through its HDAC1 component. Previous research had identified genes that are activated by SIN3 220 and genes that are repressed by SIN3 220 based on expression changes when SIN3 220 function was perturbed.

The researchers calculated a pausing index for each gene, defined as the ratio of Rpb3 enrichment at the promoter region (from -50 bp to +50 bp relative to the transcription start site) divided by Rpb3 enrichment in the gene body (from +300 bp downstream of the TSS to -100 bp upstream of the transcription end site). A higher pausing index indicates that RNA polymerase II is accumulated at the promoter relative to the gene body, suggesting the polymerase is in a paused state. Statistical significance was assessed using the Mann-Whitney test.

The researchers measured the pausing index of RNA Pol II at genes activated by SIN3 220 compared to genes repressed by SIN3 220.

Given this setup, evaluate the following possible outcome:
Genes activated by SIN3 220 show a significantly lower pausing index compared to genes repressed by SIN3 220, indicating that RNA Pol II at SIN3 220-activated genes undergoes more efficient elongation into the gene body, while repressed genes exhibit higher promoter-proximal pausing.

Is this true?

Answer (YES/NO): YES